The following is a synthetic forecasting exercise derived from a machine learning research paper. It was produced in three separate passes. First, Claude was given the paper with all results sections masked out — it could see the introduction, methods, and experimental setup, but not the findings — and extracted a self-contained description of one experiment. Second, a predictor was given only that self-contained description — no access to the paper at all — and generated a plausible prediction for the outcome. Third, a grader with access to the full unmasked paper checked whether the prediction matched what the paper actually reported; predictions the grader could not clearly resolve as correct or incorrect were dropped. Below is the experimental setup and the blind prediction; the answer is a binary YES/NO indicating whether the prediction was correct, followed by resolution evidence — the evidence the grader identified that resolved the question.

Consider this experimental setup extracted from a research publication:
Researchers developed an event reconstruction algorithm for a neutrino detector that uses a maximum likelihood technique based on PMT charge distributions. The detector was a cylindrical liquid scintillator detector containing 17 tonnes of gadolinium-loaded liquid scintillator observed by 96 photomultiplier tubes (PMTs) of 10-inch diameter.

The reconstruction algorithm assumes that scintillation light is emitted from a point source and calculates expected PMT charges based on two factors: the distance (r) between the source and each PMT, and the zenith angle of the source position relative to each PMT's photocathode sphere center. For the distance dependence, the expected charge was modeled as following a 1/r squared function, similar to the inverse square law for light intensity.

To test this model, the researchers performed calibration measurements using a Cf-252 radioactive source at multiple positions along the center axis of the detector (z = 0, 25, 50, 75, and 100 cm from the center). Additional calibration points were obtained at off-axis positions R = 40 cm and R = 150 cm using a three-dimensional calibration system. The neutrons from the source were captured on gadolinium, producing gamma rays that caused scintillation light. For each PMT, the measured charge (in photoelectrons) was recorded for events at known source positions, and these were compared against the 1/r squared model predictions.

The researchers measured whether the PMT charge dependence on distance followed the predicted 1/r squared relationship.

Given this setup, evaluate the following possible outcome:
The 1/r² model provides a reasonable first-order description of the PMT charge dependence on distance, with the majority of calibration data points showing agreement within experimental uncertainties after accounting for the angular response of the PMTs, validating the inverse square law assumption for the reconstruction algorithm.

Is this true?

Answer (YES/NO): YES